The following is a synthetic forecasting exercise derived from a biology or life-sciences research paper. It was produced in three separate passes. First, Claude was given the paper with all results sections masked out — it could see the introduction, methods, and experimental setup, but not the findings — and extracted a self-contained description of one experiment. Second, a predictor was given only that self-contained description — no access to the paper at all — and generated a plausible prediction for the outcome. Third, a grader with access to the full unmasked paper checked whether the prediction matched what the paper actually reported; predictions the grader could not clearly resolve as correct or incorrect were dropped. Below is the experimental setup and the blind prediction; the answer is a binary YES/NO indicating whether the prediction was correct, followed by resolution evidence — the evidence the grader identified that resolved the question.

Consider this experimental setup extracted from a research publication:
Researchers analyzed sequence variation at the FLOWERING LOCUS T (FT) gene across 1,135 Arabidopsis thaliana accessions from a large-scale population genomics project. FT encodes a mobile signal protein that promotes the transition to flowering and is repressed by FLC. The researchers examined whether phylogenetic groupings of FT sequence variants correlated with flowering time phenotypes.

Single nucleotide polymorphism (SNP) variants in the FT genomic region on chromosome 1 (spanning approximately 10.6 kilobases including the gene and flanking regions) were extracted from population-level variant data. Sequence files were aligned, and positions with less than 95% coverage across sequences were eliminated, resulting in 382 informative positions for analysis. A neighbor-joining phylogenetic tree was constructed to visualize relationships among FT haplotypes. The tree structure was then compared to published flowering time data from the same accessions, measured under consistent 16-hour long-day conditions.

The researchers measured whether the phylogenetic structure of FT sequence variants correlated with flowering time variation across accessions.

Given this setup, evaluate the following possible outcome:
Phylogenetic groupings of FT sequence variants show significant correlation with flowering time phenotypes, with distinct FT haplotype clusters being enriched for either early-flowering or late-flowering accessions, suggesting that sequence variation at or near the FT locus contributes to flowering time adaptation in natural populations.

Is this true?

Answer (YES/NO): NO